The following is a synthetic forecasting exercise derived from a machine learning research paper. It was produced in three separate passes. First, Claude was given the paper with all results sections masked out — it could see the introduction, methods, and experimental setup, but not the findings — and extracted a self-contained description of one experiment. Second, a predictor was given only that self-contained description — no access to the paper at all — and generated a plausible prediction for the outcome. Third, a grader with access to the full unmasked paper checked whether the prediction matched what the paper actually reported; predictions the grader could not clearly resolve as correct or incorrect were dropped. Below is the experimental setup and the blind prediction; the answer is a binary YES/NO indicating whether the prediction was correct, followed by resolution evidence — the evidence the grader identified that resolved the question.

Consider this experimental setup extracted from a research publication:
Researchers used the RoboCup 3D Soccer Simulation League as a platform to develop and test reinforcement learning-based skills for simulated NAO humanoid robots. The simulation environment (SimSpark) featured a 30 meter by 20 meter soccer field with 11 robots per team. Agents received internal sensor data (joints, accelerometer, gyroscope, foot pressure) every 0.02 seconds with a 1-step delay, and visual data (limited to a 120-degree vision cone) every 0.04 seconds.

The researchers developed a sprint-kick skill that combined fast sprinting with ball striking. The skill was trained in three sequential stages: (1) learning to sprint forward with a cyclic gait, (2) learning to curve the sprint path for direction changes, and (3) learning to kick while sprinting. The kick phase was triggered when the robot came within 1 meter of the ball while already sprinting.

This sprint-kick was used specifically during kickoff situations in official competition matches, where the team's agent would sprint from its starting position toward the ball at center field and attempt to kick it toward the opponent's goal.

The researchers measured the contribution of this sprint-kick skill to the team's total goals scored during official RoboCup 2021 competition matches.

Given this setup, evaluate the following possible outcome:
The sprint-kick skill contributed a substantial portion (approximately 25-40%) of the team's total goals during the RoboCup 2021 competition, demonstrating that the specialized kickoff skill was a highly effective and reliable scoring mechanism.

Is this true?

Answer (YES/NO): YES